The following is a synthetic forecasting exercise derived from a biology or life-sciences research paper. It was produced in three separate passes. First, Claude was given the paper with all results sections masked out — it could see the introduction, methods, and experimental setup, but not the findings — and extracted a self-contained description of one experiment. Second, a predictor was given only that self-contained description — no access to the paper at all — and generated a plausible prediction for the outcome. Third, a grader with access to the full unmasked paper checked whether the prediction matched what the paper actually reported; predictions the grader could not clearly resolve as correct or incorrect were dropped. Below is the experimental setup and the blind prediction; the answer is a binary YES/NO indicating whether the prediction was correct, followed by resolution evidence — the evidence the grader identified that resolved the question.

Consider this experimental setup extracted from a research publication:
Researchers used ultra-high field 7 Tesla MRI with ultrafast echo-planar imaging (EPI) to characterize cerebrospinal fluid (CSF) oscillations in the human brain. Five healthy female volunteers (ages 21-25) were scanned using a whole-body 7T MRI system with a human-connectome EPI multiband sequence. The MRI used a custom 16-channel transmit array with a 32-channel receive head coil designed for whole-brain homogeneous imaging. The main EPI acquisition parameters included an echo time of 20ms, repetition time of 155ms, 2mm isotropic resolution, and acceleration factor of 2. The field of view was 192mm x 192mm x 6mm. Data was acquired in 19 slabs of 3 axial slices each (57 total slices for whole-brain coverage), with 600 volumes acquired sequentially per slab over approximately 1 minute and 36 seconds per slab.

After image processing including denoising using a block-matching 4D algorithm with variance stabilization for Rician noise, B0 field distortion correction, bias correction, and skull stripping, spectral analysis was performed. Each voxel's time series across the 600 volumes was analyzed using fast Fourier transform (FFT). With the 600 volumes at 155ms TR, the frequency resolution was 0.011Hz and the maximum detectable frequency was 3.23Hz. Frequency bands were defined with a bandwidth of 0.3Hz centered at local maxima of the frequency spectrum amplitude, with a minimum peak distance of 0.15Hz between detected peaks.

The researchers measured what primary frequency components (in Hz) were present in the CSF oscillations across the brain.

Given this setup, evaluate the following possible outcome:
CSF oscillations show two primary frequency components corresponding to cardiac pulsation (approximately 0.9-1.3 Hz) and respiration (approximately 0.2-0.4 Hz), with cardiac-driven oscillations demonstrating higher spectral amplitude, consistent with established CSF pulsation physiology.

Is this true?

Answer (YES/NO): NO